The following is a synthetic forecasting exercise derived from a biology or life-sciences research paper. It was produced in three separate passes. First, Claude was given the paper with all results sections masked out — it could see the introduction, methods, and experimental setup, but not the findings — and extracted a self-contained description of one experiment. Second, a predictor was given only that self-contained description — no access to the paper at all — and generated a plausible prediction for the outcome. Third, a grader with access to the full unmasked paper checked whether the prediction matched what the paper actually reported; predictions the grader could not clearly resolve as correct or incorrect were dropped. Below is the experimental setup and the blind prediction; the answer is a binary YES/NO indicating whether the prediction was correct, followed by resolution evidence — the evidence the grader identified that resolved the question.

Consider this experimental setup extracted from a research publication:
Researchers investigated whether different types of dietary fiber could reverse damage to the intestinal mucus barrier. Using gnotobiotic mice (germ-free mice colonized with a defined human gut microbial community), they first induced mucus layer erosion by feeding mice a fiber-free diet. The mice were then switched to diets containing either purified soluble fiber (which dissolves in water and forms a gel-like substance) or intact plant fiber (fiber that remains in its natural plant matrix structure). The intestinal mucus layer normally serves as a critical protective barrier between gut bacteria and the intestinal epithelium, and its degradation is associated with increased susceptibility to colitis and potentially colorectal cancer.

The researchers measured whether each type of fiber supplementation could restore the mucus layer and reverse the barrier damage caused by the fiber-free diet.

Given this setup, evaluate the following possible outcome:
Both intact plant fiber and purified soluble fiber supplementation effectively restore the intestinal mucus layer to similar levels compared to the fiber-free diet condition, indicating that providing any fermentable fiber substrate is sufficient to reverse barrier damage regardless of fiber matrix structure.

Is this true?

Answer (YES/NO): NO